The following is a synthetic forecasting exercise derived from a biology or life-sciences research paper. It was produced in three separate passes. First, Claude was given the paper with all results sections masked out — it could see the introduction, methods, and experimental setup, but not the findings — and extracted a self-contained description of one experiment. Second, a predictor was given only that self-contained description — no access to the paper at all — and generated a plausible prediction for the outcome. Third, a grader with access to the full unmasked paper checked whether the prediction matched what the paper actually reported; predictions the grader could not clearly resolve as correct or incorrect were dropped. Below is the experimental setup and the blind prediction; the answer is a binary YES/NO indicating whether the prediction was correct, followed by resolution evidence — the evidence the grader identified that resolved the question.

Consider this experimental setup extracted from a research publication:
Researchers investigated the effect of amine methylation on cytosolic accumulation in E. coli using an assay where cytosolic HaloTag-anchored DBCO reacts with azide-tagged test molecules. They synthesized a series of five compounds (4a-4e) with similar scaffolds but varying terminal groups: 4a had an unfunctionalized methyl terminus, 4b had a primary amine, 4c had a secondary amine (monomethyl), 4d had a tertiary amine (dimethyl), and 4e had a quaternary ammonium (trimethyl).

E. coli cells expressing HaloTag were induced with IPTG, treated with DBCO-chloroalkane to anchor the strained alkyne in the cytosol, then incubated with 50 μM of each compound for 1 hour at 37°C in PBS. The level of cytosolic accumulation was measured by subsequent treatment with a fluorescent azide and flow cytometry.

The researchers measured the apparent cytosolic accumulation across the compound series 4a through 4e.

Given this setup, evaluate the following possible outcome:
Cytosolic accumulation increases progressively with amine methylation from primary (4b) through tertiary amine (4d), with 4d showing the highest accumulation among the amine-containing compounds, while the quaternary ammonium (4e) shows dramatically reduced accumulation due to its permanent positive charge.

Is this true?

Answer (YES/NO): NO